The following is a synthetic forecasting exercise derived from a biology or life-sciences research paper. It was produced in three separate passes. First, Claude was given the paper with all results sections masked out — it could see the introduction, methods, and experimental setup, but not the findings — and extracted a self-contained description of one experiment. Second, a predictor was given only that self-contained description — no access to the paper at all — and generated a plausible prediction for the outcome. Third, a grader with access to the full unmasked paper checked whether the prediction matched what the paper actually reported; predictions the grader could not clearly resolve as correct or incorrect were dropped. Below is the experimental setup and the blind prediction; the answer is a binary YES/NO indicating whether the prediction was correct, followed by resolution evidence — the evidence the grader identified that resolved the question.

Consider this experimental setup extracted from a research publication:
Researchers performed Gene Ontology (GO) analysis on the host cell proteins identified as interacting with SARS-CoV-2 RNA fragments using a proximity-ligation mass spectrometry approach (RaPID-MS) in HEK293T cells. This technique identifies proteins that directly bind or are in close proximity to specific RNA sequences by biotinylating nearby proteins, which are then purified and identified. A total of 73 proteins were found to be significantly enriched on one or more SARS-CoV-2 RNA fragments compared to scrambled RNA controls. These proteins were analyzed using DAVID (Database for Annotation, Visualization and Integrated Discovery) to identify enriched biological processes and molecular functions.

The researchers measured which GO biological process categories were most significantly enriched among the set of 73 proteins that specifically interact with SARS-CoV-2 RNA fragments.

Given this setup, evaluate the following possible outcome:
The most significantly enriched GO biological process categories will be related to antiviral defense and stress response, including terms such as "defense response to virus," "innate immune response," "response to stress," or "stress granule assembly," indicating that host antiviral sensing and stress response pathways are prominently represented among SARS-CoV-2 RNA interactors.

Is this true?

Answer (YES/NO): NO